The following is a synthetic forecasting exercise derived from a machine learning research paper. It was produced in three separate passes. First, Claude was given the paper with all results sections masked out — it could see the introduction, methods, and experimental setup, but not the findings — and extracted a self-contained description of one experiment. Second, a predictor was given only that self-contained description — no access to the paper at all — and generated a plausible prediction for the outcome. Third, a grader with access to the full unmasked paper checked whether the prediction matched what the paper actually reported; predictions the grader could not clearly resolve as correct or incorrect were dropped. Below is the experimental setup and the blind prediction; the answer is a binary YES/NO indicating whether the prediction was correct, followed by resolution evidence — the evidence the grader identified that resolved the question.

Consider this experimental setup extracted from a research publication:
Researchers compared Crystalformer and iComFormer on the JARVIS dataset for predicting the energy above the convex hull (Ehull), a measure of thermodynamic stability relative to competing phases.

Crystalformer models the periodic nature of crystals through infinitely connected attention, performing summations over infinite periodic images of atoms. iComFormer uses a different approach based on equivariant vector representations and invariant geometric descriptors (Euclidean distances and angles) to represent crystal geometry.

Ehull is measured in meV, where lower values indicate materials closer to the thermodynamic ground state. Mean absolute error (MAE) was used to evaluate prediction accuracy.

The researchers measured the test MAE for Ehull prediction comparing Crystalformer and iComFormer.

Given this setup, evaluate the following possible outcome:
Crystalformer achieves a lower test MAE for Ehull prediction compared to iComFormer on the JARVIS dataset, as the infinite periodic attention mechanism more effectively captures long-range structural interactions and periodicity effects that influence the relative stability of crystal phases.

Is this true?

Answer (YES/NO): YES